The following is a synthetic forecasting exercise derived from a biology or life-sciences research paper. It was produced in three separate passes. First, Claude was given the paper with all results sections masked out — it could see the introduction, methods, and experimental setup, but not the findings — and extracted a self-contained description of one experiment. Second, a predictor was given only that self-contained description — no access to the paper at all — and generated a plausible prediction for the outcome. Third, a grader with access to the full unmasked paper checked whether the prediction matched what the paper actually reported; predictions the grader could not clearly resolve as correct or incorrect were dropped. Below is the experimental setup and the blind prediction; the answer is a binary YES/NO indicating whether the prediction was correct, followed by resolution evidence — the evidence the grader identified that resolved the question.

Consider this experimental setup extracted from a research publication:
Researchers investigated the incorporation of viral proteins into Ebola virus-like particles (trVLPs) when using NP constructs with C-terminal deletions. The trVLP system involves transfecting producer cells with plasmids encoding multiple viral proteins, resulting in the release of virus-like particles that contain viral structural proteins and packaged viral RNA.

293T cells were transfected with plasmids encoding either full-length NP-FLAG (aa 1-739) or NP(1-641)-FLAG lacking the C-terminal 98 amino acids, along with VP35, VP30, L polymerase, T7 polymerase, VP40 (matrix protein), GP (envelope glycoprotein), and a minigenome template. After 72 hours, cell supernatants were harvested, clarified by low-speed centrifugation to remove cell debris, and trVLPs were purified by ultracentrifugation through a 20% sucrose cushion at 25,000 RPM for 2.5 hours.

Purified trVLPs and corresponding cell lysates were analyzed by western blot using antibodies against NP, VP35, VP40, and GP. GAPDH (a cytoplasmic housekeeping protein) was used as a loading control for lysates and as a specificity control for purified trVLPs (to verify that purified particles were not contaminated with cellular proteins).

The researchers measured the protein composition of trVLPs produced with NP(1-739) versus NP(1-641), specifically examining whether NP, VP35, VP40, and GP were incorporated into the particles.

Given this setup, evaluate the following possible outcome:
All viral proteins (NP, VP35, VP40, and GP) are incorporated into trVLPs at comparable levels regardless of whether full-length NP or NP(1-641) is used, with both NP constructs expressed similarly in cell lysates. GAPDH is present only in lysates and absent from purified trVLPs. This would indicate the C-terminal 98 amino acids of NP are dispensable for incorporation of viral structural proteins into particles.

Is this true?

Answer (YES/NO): YES